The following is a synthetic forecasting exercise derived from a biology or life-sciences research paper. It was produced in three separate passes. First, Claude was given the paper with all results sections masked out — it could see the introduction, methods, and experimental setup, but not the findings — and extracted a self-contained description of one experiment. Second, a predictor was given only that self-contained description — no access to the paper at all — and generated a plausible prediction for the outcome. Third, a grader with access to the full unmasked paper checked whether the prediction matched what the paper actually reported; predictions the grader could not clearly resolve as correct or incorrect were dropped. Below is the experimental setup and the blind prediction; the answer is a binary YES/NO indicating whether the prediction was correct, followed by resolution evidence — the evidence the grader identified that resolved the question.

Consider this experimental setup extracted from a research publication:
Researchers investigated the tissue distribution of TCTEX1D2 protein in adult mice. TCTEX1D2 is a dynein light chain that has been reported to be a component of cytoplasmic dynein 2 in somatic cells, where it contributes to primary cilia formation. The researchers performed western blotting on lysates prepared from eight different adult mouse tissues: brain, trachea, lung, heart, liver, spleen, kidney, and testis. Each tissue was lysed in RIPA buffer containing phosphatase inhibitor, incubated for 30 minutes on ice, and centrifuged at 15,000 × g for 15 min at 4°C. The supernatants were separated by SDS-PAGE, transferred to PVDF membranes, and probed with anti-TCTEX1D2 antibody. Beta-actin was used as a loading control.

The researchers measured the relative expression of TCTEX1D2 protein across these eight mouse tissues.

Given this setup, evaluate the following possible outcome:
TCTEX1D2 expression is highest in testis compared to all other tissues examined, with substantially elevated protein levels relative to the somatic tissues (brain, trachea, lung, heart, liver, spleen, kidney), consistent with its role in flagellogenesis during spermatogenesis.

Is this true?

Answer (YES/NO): NO